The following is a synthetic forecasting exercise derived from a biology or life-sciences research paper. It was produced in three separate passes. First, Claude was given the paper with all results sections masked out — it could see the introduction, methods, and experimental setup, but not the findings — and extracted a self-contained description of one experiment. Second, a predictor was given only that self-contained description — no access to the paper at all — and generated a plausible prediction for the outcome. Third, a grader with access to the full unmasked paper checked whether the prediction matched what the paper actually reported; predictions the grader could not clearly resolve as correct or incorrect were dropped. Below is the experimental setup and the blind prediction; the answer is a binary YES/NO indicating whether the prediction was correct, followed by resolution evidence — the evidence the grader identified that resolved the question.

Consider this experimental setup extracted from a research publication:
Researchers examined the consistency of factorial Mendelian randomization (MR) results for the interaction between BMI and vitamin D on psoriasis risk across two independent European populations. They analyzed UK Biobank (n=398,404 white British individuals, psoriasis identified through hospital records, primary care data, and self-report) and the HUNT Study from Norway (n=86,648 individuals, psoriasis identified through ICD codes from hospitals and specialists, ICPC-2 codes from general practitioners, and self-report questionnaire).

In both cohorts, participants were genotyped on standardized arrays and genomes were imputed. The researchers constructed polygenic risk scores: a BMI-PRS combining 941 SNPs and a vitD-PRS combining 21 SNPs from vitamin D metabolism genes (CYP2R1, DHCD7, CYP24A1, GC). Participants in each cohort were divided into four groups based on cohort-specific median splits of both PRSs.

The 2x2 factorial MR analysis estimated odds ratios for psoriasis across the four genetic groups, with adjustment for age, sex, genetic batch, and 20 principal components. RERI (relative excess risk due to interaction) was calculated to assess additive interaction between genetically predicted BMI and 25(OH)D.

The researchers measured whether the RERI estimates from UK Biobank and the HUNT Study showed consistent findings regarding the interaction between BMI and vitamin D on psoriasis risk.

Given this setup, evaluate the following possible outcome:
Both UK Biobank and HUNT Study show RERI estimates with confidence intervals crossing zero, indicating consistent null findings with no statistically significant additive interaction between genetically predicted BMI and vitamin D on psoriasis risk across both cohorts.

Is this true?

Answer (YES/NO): YES